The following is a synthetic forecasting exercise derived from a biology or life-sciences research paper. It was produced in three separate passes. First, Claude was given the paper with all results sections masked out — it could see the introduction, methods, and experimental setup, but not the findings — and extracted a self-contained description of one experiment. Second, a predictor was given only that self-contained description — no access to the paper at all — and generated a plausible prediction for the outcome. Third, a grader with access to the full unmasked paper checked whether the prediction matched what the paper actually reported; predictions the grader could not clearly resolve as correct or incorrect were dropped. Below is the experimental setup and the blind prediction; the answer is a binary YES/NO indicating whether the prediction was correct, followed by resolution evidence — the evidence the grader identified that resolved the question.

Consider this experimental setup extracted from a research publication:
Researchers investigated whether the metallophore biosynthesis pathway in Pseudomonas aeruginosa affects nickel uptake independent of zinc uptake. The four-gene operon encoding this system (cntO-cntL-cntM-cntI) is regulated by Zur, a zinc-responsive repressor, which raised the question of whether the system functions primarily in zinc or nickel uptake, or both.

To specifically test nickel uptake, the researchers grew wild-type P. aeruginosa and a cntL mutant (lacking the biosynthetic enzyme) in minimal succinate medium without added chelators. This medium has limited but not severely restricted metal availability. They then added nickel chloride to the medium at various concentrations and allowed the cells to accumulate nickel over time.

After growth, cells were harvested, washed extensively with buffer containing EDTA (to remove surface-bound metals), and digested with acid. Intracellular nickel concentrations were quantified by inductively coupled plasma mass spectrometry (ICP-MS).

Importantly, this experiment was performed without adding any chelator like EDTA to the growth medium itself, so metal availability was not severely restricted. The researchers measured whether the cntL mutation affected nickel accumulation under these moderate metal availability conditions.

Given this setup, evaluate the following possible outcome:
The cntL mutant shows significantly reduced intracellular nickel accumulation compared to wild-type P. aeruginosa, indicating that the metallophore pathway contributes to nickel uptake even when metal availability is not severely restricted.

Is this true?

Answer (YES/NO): YES